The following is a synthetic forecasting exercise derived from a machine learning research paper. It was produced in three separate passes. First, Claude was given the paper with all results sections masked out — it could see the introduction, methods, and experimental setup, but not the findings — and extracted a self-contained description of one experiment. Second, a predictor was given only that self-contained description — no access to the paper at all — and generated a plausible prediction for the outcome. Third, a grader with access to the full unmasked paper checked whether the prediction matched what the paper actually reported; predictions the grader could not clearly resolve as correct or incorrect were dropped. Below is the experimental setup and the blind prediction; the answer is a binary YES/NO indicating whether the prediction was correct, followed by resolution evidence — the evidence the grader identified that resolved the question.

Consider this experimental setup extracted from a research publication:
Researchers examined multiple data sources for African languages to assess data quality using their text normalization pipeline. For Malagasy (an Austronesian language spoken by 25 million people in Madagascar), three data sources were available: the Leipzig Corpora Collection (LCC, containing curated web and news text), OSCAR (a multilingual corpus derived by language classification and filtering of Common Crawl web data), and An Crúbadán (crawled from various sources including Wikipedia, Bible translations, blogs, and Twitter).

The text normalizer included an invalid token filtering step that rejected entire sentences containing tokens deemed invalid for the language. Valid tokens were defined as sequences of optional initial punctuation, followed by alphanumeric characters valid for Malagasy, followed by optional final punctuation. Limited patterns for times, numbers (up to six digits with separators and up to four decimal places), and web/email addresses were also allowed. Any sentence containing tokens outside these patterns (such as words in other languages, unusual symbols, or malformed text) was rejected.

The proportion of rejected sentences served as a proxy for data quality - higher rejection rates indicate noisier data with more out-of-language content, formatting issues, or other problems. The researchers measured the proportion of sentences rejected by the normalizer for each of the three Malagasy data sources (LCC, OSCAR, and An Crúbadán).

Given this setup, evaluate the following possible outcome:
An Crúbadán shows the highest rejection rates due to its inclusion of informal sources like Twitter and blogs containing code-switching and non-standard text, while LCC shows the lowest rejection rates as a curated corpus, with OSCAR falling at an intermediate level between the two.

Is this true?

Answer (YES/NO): NO